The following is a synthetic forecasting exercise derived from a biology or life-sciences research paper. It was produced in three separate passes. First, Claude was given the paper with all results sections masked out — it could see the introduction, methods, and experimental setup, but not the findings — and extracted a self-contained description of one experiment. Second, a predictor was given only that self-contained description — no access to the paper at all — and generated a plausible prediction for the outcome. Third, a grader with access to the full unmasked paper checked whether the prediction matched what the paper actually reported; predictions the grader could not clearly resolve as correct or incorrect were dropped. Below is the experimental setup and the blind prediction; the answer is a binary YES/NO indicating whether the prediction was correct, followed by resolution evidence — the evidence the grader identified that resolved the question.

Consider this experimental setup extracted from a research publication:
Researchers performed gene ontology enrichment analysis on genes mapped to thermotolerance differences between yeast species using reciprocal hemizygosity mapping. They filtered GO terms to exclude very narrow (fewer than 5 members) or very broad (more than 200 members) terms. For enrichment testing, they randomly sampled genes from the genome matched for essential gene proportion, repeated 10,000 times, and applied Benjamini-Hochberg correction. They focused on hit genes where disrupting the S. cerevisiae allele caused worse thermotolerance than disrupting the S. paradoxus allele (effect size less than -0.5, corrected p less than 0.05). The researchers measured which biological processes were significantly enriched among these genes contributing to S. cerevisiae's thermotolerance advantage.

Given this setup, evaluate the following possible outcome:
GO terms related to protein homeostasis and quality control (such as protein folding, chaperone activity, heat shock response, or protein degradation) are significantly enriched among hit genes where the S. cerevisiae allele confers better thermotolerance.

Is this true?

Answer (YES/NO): NO